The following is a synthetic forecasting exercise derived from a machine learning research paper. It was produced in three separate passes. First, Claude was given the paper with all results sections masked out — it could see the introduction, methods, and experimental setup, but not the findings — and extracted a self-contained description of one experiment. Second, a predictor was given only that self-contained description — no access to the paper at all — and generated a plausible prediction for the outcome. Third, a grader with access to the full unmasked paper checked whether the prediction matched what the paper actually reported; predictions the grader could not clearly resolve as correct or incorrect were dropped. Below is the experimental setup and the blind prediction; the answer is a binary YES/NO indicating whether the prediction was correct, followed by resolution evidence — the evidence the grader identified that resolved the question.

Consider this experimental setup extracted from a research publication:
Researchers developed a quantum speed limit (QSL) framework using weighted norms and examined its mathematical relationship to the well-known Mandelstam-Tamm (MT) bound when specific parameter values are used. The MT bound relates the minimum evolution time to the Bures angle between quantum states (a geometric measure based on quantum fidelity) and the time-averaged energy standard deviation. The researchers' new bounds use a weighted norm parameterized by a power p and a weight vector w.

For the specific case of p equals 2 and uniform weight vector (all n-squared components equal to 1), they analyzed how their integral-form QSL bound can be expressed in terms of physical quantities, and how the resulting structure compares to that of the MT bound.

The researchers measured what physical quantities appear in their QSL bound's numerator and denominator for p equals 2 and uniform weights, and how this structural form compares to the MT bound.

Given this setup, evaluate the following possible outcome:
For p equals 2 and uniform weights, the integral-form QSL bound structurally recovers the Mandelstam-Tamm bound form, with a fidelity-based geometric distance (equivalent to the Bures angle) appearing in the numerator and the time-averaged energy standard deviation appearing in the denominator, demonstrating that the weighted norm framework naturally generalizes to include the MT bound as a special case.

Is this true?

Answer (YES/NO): NO